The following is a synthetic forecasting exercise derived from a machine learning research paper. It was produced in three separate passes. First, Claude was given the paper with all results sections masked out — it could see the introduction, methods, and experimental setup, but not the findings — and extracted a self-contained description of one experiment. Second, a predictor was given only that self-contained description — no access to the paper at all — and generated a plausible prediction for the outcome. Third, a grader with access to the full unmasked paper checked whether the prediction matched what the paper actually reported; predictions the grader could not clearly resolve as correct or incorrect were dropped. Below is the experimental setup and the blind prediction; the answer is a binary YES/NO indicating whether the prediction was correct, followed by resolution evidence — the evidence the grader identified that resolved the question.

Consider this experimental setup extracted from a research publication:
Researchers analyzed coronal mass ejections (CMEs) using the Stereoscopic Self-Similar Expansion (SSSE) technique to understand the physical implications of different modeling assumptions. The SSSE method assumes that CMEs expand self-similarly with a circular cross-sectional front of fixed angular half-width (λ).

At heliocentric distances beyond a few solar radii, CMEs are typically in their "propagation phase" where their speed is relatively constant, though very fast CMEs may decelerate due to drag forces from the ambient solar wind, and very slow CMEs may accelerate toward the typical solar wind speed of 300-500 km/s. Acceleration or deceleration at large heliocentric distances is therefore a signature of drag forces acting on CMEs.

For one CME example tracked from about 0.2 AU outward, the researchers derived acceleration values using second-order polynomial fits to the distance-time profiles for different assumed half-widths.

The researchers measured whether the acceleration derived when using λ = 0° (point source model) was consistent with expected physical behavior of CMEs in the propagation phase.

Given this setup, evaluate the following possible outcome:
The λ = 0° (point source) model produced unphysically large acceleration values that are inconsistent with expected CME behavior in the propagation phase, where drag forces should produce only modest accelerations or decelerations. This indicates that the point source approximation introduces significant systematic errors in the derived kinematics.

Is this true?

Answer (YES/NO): YES